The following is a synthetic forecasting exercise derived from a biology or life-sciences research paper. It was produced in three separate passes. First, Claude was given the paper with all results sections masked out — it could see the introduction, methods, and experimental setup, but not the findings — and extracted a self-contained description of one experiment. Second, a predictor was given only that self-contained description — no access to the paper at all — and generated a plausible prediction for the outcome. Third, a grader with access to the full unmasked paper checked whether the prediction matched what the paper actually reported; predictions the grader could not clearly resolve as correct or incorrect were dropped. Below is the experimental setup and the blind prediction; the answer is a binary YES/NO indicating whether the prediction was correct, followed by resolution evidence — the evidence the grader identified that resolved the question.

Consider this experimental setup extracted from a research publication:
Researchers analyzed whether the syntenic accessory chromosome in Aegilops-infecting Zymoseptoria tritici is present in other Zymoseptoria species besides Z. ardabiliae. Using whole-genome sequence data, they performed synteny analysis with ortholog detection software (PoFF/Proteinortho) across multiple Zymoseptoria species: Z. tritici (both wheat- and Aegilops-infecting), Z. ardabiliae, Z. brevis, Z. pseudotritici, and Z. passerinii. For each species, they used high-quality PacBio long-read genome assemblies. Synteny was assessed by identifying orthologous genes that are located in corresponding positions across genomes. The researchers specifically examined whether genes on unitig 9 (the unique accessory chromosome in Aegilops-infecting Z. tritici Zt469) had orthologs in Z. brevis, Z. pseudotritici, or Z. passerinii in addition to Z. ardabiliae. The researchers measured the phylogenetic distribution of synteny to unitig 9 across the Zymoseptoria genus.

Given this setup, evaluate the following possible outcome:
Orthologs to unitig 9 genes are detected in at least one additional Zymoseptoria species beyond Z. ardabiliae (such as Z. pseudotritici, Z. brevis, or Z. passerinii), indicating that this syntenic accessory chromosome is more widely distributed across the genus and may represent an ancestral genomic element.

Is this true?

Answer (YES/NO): NO